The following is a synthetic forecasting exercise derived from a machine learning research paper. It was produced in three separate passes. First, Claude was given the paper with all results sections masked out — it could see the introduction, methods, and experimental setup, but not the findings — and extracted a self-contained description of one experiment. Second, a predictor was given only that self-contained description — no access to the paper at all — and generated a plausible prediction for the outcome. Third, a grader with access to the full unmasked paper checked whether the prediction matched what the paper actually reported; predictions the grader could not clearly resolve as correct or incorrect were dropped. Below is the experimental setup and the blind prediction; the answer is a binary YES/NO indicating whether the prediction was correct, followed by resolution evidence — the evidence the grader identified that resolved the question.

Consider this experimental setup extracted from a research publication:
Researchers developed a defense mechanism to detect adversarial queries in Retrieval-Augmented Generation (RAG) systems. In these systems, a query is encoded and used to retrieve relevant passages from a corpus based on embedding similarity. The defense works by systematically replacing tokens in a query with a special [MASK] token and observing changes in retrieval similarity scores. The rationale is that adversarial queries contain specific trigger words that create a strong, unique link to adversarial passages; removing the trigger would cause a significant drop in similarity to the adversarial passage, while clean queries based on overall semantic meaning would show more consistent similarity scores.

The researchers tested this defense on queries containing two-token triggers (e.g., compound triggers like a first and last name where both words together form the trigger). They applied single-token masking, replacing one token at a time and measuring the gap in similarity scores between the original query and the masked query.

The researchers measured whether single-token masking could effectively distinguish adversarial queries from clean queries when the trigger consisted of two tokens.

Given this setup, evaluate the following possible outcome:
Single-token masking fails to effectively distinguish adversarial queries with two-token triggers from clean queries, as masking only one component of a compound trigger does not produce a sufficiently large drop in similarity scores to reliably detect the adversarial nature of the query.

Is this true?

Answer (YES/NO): YES